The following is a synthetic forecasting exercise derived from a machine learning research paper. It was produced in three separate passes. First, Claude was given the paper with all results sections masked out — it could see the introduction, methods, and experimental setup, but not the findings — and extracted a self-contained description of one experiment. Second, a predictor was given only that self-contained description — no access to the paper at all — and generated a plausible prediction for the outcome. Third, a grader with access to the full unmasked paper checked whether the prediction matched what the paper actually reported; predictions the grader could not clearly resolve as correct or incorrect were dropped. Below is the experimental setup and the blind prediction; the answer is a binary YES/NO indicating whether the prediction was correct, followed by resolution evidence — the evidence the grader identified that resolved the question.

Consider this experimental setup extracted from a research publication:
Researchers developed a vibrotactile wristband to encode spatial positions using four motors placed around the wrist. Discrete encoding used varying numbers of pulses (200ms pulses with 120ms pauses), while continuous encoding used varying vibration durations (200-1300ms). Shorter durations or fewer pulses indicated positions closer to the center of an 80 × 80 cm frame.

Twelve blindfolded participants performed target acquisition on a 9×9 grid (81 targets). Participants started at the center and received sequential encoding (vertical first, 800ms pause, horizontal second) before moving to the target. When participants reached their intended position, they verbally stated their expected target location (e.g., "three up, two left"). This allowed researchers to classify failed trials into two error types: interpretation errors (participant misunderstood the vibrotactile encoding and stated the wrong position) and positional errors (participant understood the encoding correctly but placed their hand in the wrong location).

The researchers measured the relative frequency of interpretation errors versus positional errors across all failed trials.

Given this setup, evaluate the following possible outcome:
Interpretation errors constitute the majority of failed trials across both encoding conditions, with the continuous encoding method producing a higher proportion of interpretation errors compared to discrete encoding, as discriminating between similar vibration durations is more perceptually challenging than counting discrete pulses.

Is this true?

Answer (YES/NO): NO